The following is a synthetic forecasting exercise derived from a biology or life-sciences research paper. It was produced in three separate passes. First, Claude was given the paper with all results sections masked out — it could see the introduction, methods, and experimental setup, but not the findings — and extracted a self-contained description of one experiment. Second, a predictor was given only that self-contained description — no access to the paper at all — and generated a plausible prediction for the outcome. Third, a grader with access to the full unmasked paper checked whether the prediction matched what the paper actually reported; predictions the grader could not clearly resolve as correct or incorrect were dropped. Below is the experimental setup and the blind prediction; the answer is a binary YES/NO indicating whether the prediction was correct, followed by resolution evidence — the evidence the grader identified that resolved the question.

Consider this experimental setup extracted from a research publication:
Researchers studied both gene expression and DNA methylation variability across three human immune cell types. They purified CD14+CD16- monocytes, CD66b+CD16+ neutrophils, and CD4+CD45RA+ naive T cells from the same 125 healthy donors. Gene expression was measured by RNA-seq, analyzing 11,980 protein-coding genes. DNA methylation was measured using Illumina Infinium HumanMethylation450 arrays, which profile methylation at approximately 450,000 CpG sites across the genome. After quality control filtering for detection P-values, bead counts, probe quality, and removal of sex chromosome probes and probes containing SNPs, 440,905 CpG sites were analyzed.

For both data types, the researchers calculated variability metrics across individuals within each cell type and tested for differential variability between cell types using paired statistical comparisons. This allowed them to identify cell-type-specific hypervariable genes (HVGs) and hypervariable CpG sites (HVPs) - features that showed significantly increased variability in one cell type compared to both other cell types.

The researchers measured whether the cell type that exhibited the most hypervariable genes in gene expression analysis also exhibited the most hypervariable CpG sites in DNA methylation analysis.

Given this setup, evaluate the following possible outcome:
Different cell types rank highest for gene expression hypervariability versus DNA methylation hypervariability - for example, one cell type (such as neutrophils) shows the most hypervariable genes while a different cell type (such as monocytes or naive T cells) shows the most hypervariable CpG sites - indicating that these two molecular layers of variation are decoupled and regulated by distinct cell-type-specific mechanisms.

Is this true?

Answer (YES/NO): NO